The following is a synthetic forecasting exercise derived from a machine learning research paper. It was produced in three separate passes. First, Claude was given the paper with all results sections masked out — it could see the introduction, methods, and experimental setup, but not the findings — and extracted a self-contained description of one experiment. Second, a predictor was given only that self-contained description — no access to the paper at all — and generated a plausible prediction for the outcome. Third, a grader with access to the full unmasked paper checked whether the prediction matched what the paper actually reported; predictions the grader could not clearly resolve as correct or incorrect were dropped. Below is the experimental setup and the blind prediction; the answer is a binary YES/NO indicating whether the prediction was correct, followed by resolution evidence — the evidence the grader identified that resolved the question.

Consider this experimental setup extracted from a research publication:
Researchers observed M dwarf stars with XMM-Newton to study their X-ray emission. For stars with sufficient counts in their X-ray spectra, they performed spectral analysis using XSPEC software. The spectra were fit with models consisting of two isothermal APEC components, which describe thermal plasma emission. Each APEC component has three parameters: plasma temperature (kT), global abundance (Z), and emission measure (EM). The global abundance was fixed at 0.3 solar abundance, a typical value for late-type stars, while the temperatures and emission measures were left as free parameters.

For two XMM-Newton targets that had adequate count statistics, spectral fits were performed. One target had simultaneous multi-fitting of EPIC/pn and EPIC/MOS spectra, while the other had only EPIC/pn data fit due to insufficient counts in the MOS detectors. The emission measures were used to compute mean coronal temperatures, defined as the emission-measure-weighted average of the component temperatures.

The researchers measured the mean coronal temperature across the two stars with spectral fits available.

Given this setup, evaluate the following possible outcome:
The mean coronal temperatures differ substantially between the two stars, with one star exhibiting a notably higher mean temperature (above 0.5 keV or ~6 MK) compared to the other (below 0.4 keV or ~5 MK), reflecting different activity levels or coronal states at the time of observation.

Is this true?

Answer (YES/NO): NO